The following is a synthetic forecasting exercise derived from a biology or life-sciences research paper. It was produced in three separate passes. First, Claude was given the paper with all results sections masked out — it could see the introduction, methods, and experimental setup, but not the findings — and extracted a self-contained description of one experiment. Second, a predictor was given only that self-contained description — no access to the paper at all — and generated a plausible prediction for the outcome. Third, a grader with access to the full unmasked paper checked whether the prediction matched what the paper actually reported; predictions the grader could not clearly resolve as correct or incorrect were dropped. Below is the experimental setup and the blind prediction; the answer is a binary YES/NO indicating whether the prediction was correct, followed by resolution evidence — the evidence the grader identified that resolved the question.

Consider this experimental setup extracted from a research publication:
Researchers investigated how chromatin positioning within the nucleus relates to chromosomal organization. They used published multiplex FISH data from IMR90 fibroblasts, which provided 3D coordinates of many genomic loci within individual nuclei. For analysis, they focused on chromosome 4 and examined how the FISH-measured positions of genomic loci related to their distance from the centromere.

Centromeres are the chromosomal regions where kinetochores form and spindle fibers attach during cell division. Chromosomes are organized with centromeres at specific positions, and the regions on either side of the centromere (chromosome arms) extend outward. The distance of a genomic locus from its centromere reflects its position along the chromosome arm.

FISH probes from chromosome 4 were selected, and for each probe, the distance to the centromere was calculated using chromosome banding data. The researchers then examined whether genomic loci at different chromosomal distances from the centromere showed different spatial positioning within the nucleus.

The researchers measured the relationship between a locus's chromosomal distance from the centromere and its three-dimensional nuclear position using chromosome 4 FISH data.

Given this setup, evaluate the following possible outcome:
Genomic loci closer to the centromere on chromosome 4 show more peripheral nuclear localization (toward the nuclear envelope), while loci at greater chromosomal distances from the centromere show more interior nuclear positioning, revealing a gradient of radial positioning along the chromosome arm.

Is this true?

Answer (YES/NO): NO